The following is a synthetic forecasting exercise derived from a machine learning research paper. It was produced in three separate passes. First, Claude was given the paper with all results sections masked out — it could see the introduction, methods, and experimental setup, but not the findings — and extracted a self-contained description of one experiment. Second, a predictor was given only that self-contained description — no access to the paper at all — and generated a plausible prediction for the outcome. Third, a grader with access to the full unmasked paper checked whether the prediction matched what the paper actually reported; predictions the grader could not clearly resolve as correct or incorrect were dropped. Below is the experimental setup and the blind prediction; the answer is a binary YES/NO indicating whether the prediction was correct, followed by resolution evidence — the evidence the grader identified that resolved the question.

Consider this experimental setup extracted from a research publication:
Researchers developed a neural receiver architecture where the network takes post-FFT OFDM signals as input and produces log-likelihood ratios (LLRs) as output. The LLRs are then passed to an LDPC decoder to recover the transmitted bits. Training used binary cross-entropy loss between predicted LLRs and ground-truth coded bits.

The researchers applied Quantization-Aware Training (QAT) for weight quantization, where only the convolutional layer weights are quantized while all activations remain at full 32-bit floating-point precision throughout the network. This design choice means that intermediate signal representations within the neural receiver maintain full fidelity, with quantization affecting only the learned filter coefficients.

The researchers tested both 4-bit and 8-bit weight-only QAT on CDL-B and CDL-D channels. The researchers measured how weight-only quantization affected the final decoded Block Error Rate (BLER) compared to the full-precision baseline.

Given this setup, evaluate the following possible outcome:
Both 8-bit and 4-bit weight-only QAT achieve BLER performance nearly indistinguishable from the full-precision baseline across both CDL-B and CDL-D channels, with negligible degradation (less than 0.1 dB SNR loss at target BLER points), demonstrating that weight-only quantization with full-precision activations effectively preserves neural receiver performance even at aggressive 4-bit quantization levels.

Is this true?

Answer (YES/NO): NO